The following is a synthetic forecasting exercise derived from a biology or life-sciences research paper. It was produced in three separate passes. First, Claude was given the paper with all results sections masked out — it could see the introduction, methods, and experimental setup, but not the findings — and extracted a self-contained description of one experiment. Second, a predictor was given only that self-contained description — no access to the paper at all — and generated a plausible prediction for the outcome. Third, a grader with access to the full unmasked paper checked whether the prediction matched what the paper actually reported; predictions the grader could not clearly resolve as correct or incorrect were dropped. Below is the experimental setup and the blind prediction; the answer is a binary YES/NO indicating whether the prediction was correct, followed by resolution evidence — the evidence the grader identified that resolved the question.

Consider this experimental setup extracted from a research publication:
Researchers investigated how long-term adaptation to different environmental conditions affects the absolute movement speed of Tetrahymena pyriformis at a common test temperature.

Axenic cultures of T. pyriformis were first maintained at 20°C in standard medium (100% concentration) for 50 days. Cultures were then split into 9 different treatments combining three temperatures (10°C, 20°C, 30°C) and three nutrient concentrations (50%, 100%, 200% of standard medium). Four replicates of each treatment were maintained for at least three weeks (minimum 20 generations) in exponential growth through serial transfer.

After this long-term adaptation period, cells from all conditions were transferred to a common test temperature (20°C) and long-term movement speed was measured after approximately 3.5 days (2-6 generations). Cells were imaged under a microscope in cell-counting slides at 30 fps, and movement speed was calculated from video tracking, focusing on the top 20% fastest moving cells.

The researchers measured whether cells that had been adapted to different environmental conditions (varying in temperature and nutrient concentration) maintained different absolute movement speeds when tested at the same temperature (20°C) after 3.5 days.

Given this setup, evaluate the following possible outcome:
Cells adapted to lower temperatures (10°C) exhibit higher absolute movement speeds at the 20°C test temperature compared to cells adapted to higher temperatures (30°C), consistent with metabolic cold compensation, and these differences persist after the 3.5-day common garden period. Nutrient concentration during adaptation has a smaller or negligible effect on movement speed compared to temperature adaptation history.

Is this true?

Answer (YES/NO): NO